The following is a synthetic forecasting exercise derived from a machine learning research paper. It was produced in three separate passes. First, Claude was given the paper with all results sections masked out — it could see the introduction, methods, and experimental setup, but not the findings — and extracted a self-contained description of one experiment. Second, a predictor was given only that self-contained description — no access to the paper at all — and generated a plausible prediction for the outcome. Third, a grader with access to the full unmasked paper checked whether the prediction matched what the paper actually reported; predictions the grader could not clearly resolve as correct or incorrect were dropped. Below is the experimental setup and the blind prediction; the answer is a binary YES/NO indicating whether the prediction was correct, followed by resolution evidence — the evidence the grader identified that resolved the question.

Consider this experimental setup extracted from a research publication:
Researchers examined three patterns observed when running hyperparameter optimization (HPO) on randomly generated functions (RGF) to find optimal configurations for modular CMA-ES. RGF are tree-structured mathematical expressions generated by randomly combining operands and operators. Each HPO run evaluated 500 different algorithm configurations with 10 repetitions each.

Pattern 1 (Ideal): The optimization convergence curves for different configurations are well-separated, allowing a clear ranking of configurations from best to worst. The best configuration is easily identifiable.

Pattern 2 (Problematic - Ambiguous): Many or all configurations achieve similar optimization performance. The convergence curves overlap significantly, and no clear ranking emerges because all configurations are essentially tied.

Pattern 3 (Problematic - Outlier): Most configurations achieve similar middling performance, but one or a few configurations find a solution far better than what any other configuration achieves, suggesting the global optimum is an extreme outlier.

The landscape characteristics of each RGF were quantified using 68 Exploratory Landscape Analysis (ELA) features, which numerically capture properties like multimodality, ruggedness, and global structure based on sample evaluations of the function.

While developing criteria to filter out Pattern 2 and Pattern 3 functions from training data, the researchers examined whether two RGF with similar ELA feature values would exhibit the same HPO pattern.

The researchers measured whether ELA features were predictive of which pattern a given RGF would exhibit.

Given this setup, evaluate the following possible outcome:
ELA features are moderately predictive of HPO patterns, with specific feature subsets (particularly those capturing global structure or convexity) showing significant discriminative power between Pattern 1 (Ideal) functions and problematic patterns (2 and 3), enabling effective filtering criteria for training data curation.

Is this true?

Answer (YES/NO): NO